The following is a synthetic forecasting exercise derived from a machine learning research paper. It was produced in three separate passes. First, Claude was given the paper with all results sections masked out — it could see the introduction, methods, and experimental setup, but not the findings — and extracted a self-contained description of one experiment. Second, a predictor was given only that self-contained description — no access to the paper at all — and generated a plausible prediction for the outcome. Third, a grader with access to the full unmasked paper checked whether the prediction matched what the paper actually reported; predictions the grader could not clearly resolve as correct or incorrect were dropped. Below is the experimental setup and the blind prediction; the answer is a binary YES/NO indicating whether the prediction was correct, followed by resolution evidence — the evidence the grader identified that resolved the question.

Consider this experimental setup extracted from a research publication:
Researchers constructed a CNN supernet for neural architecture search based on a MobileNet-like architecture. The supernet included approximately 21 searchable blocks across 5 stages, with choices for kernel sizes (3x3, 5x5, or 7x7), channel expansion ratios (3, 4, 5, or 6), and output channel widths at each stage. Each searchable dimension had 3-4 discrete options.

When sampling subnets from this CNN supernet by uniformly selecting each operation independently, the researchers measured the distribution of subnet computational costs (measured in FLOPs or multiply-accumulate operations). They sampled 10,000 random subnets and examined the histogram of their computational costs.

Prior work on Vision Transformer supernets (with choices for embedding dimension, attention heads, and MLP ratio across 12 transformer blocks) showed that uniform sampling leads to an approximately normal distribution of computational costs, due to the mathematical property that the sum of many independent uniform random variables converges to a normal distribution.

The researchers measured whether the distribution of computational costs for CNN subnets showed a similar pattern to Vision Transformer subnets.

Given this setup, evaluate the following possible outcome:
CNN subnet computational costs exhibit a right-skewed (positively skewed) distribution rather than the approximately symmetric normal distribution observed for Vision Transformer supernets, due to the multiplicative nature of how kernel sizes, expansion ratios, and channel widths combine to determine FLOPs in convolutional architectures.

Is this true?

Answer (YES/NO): NO